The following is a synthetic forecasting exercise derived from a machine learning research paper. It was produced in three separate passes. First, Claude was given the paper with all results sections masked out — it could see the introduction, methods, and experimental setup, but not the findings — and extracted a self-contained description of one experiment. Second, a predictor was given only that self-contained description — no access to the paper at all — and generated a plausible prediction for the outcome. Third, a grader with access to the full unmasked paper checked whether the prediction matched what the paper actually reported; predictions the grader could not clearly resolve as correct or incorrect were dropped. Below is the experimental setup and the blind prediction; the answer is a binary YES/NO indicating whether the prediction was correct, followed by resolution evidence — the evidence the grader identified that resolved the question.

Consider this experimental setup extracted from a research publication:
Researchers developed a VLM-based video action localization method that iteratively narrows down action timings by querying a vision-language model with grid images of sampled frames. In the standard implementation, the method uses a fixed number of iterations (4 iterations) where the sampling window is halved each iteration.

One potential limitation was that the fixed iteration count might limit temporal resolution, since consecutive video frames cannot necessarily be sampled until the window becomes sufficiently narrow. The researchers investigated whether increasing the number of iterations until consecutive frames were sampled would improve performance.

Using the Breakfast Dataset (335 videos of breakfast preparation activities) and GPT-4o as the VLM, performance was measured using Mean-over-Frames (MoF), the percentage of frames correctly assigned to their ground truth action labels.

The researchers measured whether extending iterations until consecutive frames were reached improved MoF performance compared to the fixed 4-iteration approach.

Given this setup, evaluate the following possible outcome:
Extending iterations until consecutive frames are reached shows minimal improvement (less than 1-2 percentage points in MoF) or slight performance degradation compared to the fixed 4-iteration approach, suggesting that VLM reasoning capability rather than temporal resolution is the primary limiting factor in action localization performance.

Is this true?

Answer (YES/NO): YES